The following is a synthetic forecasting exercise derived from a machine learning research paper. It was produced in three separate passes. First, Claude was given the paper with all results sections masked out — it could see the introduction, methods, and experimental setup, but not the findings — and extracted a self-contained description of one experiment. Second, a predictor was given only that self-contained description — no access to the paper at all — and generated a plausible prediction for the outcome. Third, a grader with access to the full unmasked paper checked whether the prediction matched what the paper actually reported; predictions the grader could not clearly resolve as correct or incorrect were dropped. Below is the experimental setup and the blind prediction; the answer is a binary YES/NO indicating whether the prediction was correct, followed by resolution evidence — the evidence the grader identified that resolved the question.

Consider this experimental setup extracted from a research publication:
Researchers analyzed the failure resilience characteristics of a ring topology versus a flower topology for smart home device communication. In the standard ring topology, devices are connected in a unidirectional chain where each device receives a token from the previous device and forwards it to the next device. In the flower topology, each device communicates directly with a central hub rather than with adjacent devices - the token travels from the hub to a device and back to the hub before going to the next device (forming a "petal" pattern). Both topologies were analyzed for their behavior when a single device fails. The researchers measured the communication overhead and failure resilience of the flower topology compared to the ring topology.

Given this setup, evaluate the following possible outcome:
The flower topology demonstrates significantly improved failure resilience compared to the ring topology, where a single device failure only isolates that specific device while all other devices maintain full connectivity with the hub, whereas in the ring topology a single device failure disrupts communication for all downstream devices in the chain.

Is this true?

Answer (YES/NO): YES